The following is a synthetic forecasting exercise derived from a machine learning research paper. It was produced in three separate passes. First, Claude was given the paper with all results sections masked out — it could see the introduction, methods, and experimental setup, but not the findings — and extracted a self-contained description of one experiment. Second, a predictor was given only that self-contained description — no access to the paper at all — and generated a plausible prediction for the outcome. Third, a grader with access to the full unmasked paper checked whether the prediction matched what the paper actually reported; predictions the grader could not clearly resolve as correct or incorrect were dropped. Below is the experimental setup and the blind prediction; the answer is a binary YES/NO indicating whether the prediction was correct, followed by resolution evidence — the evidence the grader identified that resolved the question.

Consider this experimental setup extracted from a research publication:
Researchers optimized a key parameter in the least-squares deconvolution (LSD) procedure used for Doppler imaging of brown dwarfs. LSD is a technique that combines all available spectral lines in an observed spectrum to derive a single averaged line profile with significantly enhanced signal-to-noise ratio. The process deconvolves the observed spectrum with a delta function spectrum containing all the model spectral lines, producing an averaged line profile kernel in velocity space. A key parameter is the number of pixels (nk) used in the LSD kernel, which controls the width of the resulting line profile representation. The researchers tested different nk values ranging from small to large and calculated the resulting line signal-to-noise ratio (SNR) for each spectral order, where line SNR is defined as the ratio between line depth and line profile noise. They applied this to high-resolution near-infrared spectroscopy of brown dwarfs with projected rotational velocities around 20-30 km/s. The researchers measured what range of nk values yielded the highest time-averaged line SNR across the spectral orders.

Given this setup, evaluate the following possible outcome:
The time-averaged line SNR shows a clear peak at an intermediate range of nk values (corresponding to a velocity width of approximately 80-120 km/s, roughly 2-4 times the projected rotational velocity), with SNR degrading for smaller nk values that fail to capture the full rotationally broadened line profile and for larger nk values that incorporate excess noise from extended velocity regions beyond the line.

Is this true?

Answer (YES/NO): NO